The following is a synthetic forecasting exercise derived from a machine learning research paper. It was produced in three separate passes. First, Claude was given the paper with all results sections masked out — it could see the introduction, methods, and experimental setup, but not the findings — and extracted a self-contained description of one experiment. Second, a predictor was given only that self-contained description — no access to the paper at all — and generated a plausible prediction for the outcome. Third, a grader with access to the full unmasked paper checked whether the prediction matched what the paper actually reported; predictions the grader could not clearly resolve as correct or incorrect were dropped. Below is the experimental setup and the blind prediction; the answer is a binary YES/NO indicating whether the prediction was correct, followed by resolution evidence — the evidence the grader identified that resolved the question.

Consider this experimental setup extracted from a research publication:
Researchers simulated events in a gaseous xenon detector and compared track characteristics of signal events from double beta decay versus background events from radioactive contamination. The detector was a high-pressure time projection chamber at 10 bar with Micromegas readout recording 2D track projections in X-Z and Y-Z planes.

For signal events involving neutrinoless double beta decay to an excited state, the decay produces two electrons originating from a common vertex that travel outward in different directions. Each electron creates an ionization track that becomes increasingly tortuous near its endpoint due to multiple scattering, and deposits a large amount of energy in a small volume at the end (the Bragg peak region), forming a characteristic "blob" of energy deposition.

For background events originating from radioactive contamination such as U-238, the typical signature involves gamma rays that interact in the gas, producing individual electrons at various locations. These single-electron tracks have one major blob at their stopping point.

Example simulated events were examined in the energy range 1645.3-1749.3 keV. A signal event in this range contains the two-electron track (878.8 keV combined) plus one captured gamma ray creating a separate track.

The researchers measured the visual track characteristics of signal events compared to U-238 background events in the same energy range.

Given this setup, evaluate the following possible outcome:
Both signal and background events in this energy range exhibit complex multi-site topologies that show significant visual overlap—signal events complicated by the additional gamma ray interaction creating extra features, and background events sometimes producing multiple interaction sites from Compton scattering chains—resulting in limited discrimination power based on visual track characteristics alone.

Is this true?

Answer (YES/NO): NO